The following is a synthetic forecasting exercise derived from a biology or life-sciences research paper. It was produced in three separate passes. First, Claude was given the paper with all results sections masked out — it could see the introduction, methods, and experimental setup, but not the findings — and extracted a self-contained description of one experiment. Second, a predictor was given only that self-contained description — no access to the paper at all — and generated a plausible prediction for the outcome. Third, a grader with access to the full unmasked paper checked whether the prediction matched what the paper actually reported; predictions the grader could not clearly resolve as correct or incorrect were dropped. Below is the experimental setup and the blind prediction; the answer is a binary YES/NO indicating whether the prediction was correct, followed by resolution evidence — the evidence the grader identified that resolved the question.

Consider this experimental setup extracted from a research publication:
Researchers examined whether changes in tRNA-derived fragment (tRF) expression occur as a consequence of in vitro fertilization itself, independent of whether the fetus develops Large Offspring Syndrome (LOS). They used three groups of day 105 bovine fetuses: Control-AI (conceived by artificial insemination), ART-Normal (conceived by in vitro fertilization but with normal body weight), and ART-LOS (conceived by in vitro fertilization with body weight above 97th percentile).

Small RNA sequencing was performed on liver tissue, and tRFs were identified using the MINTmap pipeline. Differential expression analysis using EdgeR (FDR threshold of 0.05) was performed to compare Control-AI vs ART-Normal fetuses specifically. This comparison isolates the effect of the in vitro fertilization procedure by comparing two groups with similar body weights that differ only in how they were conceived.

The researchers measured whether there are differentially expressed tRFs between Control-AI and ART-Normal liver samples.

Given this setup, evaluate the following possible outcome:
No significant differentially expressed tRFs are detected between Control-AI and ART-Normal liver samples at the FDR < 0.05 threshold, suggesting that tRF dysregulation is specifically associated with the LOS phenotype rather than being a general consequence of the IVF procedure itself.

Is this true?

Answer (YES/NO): NO